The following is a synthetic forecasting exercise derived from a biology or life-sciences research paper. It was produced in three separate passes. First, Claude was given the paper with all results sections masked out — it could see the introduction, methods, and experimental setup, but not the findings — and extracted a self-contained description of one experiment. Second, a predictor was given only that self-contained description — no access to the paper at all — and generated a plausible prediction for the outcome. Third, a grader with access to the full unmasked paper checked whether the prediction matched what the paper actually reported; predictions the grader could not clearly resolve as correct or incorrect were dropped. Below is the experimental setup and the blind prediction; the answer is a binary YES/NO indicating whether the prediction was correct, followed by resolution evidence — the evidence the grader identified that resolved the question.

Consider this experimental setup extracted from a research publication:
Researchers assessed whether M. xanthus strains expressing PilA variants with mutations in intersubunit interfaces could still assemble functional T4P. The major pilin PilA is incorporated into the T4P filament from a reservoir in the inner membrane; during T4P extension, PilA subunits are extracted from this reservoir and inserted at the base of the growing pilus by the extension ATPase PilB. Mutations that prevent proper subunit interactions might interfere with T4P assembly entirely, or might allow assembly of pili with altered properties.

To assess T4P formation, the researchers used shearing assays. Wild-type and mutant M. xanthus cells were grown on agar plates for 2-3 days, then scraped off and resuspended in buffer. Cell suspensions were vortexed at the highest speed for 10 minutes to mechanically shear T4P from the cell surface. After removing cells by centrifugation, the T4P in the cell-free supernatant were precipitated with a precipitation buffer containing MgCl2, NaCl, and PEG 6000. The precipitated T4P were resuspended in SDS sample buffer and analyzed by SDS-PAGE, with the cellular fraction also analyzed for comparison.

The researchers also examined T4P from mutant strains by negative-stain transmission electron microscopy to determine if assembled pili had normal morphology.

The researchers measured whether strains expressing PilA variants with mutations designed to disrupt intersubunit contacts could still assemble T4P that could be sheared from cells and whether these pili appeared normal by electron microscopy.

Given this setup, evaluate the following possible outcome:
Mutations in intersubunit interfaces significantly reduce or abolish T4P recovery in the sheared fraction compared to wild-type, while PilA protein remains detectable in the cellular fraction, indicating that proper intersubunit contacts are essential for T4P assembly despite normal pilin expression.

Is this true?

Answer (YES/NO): NO